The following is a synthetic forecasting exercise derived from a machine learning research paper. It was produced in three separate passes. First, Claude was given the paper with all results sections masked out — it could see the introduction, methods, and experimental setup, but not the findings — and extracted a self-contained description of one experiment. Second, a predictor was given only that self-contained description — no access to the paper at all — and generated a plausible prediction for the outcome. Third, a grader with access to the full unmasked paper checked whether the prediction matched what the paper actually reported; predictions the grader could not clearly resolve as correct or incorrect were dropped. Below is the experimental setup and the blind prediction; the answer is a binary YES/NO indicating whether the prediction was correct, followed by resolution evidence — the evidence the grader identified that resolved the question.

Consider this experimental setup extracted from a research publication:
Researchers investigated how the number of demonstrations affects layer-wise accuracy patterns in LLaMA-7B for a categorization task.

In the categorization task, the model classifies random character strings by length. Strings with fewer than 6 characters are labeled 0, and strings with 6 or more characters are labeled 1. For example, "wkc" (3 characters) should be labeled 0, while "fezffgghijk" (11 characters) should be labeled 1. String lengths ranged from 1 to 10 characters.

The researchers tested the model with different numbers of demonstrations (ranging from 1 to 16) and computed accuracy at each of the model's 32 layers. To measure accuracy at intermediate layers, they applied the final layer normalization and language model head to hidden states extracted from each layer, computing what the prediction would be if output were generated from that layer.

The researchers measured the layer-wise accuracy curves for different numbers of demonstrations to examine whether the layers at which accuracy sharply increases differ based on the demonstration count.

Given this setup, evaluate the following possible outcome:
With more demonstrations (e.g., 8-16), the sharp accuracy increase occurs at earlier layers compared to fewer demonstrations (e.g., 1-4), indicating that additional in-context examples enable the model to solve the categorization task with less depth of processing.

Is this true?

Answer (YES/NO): NO